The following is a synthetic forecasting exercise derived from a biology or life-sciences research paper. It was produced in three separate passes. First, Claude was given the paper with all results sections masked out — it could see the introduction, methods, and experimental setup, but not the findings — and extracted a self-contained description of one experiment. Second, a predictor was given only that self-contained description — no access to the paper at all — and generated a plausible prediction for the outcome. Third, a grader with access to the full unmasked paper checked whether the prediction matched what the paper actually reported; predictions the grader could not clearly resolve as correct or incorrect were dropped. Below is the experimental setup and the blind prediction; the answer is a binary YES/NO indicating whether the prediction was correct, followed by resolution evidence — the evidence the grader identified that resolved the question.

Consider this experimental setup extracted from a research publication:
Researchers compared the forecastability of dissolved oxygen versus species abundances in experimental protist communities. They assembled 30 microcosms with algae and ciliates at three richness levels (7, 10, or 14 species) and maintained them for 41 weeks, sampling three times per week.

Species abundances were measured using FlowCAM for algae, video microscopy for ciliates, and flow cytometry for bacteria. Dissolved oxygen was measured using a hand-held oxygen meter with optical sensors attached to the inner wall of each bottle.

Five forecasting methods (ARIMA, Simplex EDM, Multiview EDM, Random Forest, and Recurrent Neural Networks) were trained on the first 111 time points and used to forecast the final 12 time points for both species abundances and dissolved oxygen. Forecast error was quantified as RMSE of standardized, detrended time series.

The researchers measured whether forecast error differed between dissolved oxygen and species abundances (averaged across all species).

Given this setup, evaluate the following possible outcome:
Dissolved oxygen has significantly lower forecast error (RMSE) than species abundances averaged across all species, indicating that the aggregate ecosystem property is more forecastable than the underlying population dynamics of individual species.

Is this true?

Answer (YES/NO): NO